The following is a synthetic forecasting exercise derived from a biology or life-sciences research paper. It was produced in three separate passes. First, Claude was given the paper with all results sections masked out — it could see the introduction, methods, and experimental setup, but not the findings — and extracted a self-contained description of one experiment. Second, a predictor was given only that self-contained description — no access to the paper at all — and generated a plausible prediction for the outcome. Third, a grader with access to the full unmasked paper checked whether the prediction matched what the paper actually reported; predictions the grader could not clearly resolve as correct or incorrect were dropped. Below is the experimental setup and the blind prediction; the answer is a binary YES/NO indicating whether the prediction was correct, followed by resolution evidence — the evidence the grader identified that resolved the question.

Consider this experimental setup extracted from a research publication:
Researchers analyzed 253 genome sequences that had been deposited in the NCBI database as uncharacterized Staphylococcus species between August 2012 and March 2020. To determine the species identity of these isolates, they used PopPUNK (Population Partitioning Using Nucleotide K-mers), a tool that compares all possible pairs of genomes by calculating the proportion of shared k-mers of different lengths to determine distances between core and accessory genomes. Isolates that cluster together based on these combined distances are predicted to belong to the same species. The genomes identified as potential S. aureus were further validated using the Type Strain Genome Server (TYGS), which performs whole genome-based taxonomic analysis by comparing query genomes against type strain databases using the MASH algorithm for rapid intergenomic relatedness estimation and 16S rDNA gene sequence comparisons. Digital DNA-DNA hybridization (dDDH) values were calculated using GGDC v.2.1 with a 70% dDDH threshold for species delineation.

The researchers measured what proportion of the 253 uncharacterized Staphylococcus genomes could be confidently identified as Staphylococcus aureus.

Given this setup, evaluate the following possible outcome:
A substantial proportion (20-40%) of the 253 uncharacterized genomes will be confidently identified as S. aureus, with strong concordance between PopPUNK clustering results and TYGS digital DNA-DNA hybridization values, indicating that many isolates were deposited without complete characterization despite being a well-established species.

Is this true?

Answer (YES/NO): YES